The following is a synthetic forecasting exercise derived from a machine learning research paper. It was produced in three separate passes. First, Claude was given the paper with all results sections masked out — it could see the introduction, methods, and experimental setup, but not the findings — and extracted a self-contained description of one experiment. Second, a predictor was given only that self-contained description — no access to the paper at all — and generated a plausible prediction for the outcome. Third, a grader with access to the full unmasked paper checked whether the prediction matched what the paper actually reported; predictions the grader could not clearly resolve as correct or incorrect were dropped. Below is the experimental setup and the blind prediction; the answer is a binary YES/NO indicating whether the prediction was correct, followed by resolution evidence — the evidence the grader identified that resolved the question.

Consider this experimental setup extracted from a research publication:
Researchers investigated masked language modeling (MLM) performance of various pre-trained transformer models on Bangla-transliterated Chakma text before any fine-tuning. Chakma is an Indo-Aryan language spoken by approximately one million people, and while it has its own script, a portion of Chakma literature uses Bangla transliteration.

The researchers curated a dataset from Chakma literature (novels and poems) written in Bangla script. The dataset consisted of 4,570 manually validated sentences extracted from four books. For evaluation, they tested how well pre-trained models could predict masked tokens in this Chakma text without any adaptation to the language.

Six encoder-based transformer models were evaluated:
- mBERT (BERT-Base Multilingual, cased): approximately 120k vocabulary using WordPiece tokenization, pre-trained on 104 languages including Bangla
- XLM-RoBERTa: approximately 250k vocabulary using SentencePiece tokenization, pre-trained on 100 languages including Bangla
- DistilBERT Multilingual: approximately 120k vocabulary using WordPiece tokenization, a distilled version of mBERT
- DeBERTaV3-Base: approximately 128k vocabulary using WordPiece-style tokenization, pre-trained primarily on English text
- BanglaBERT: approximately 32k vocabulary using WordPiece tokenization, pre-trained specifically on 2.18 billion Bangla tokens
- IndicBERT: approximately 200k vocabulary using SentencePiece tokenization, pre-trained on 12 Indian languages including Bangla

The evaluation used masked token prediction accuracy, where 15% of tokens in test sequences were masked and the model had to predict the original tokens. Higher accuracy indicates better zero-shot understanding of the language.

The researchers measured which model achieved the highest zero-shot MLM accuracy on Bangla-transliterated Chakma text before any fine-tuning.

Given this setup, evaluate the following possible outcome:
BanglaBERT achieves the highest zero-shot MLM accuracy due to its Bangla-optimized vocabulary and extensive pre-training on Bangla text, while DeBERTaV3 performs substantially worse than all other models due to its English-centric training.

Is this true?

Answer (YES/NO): NO